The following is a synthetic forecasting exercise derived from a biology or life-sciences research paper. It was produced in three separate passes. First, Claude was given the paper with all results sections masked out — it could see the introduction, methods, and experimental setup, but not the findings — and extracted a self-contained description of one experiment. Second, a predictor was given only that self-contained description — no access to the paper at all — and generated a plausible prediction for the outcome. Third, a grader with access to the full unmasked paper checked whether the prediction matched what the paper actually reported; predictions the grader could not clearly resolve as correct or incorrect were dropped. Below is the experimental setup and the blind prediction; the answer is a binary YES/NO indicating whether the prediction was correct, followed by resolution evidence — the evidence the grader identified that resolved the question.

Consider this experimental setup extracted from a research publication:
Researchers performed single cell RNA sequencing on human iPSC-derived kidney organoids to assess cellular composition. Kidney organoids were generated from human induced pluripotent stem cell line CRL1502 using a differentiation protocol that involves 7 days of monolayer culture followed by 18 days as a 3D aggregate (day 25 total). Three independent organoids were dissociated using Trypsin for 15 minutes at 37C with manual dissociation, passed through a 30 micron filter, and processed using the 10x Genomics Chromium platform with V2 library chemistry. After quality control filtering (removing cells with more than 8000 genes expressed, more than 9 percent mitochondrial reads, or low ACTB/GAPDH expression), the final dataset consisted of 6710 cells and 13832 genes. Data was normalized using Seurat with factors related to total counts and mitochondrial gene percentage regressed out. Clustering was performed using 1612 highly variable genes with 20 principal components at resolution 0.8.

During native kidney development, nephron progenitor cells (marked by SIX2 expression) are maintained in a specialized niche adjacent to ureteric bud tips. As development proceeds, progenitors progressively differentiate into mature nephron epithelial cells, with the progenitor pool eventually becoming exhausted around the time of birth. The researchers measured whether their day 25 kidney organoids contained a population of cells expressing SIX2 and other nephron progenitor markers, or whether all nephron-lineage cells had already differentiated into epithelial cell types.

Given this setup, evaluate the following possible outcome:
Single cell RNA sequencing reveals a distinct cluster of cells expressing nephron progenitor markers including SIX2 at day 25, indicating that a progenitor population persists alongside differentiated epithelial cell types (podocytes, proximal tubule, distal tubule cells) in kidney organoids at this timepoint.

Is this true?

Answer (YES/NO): NO